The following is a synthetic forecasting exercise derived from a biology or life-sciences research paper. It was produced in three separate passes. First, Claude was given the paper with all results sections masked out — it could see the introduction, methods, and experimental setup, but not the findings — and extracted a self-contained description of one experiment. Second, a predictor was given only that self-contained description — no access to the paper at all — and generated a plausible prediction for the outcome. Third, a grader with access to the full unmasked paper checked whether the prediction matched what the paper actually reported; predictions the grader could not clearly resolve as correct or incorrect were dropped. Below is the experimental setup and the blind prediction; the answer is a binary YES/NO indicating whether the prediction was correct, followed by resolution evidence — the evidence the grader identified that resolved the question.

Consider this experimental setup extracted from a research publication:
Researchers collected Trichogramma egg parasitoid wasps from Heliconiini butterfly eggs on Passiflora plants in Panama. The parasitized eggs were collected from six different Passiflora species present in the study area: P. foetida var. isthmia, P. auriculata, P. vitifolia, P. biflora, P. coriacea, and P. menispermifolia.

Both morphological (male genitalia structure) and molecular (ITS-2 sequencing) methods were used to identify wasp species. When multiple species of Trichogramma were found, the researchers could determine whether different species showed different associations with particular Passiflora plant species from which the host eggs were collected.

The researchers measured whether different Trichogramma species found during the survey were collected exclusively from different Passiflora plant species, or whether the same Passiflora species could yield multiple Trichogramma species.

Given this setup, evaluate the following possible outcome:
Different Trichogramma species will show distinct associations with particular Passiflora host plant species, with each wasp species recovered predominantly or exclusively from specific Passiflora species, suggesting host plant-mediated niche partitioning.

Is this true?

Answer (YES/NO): NO